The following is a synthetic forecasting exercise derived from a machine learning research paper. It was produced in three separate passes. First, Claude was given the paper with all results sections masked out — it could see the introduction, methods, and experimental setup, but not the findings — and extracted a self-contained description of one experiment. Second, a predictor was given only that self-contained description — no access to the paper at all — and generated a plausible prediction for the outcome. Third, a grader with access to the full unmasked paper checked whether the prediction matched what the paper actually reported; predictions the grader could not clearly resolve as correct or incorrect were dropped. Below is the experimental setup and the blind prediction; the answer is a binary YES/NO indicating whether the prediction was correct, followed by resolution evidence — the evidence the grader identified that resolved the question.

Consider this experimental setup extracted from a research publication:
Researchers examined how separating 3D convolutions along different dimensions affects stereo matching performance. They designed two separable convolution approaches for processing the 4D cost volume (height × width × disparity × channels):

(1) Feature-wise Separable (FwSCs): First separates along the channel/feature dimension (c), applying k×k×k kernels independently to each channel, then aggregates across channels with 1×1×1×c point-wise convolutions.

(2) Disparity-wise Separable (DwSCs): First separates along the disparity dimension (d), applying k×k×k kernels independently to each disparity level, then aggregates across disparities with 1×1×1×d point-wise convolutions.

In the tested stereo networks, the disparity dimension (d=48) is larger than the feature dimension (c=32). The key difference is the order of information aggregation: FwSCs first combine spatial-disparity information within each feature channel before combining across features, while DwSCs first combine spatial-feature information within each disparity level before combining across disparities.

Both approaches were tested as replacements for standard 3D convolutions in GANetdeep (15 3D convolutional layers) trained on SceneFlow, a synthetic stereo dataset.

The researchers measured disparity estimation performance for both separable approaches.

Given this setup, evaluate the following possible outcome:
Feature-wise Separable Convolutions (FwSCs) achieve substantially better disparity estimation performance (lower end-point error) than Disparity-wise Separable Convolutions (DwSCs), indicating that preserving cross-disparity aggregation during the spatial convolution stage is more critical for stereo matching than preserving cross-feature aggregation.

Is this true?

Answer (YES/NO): YES